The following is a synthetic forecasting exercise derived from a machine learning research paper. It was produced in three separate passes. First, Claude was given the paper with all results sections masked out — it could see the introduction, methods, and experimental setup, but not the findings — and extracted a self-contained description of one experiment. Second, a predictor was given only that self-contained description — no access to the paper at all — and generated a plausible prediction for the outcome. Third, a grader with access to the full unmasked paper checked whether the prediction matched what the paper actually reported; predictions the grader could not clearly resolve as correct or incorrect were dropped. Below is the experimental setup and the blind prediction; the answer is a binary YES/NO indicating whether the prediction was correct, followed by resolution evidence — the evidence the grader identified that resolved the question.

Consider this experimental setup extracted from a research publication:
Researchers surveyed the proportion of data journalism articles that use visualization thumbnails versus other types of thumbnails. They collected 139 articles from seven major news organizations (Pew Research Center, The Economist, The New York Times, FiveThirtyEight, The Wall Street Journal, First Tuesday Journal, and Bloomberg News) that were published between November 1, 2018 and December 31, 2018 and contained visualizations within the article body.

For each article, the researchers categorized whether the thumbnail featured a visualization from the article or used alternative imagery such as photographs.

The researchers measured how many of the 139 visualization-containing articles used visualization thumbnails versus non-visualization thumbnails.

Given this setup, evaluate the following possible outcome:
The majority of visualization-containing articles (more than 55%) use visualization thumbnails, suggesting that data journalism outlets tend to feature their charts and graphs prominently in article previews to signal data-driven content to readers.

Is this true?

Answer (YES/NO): YES